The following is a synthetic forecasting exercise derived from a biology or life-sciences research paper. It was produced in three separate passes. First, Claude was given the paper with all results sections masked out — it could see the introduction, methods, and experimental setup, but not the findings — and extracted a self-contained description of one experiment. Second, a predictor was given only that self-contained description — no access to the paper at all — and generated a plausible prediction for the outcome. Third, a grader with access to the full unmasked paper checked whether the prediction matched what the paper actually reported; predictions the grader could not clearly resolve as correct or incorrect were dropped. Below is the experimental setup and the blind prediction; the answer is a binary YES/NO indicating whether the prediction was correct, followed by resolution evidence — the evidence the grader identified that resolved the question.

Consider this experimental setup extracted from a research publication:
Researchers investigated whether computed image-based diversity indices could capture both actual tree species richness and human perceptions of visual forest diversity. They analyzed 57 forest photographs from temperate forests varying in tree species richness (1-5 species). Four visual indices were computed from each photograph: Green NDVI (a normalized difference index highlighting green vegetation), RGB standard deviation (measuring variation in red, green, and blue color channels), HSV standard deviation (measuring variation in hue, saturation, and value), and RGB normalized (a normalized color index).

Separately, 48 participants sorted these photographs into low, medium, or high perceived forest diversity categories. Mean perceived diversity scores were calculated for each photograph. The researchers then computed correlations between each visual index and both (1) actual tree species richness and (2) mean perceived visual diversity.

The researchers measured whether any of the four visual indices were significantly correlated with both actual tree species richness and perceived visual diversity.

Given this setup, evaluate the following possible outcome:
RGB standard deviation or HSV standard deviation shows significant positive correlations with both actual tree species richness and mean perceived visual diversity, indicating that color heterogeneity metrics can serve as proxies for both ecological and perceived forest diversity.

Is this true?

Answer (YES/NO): NO